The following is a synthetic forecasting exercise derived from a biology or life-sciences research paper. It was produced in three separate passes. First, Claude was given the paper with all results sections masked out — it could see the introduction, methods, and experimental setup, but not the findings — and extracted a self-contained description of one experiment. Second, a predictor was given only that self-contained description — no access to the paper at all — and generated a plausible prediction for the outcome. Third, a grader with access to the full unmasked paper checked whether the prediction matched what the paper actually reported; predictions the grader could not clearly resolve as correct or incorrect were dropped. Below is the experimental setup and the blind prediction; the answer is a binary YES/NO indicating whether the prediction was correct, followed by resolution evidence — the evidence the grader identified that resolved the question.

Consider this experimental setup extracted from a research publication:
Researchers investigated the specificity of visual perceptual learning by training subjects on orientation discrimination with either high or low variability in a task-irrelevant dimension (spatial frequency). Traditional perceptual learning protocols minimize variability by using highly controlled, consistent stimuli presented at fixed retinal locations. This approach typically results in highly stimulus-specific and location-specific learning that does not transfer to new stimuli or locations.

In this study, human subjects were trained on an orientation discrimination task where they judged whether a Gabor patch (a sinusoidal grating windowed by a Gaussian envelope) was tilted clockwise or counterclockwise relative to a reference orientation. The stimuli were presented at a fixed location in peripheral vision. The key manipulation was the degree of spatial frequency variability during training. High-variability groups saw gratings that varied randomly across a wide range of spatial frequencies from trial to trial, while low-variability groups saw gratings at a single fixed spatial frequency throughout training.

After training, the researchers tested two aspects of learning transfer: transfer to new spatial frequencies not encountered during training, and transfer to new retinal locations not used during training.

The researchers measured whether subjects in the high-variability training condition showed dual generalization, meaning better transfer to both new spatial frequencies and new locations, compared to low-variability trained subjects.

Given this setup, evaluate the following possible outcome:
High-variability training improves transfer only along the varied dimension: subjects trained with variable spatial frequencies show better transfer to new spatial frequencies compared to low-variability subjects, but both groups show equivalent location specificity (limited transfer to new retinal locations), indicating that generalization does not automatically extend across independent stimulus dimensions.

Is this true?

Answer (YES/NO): NO